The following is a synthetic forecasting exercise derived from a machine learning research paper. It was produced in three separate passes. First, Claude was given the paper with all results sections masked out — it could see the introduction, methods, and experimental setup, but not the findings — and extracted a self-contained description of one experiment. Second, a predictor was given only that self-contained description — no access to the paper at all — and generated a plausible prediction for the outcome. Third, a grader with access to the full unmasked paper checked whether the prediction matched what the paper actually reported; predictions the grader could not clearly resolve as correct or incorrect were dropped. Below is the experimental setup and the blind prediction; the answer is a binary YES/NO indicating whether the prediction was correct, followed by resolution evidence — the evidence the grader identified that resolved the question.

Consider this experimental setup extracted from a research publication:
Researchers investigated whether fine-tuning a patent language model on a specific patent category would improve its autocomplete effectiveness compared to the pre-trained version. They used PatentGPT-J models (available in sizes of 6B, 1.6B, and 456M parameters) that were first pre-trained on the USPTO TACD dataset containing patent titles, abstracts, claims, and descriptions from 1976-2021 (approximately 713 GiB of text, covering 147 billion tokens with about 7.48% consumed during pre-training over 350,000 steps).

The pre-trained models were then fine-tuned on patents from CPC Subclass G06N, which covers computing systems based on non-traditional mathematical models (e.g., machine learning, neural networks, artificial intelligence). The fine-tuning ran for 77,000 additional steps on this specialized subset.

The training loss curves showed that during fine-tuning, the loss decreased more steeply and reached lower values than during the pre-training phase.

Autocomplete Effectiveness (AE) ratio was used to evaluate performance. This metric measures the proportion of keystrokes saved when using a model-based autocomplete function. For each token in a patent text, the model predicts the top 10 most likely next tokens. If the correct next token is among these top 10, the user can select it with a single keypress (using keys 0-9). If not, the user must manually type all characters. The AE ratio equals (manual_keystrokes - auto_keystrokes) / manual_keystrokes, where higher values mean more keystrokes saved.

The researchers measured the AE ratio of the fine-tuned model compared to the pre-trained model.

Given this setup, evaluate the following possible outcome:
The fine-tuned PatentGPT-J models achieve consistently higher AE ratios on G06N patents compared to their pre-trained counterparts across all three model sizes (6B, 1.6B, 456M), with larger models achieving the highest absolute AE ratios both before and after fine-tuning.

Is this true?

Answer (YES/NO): NO